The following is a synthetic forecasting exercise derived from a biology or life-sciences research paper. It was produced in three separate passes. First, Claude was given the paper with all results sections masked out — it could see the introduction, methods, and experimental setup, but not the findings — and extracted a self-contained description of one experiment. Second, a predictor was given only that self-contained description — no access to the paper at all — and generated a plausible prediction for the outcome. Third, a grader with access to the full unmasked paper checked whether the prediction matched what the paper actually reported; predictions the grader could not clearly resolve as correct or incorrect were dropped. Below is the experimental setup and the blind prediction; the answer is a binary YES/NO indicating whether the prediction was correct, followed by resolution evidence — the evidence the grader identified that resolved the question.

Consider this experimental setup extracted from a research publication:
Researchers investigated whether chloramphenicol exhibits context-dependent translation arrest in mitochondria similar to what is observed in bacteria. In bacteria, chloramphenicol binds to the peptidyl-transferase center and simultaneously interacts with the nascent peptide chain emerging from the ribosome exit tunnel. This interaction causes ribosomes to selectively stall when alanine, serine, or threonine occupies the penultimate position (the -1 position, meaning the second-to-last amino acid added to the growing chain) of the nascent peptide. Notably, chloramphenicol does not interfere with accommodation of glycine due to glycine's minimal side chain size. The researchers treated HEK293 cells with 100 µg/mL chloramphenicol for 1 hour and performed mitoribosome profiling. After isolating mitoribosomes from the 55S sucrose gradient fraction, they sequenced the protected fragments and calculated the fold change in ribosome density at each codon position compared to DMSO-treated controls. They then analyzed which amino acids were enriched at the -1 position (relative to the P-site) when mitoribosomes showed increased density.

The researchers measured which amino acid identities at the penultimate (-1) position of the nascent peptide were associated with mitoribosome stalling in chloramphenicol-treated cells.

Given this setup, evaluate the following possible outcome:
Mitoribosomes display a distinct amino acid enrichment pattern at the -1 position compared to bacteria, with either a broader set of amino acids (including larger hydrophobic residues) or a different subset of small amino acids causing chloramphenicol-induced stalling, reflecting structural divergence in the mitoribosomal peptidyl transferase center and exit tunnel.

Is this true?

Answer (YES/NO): NO